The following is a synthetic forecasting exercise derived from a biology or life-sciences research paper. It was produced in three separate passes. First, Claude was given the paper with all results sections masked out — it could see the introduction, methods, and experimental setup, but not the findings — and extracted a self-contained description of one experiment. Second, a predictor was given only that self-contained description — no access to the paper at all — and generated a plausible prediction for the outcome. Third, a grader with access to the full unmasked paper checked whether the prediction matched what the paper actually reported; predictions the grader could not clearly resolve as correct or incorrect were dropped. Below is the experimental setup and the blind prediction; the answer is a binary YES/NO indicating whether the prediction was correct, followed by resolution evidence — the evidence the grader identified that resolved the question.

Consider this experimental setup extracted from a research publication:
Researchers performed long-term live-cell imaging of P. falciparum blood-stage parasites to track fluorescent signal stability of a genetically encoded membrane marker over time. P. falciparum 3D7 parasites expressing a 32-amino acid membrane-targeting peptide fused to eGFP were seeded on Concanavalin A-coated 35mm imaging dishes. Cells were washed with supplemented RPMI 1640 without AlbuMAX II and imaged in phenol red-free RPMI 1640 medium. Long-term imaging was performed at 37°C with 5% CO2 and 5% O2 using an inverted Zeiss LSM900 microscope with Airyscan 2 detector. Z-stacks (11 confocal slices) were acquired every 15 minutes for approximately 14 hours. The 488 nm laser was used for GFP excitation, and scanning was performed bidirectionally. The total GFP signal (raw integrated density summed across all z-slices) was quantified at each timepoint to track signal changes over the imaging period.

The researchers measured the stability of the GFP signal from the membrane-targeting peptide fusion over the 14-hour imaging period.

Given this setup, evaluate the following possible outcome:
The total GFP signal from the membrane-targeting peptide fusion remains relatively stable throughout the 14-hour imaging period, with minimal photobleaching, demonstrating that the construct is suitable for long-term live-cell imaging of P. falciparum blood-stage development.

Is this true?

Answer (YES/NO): YES